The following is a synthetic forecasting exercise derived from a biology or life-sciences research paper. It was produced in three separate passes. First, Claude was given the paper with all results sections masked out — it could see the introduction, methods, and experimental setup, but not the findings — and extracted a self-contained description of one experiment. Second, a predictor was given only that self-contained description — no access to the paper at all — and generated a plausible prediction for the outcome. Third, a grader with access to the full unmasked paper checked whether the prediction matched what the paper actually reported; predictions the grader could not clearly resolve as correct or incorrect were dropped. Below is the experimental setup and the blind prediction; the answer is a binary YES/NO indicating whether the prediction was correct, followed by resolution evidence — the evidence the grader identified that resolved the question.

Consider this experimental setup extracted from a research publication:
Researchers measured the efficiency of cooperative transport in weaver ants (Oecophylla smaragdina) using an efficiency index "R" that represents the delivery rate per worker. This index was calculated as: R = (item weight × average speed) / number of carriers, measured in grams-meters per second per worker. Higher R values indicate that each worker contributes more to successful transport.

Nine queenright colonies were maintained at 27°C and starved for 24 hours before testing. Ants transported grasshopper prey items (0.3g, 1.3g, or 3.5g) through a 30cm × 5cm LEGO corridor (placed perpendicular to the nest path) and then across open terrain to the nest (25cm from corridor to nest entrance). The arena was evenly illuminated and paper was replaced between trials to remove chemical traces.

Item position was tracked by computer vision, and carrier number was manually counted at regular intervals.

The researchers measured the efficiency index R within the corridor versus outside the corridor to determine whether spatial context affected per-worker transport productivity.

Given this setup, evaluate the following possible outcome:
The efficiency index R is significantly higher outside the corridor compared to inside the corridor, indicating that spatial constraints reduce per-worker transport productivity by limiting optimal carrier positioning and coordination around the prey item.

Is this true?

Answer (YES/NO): YES